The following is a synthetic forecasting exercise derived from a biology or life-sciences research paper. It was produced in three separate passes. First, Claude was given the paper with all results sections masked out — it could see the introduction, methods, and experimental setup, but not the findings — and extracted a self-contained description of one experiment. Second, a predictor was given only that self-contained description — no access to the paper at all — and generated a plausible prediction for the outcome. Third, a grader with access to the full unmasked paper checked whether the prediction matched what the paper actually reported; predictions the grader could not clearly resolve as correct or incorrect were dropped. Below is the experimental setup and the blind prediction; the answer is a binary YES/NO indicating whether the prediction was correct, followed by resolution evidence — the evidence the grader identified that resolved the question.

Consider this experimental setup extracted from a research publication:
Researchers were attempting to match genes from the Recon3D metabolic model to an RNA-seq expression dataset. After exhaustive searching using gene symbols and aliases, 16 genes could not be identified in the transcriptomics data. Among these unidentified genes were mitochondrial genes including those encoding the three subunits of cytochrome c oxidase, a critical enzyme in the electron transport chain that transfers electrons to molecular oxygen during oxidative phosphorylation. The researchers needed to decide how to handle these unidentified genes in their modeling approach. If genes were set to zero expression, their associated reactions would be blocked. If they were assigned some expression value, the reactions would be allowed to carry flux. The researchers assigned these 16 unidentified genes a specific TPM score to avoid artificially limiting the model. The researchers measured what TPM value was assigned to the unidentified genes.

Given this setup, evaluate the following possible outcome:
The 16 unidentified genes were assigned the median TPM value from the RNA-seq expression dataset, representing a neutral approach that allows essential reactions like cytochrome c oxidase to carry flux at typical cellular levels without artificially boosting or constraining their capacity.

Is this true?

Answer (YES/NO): NO